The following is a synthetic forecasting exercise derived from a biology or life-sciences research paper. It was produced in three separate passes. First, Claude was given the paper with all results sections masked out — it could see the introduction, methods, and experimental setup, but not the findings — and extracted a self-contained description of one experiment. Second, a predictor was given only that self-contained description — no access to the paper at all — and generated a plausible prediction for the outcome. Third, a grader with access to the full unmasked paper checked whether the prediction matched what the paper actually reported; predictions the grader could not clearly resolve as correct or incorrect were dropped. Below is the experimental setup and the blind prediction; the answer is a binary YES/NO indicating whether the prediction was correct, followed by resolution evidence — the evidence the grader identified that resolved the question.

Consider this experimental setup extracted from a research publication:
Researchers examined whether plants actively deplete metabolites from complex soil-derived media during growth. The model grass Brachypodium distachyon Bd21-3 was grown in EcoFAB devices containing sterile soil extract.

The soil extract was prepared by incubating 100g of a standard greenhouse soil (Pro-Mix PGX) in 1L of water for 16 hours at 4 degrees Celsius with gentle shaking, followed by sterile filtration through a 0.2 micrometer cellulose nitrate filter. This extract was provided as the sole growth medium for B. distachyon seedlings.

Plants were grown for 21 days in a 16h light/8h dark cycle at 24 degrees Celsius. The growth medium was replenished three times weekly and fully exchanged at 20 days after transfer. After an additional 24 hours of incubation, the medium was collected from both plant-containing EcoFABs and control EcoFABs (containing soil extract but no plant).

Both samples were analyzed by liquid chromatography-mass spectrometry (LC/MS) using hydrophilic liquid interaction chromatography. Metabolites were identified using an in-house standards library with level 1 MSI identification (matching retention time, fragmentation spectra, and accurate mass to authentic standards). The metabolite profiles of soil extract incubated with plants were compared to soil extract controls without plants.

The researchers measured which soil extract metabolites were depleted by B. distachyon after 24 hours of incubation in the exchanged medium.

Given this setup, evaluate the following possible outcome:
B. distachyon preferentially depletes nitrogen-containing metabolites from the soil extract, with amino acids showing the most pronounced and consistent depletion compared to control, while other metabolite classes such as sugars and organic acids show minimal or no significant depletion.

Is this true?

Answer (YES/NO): NO